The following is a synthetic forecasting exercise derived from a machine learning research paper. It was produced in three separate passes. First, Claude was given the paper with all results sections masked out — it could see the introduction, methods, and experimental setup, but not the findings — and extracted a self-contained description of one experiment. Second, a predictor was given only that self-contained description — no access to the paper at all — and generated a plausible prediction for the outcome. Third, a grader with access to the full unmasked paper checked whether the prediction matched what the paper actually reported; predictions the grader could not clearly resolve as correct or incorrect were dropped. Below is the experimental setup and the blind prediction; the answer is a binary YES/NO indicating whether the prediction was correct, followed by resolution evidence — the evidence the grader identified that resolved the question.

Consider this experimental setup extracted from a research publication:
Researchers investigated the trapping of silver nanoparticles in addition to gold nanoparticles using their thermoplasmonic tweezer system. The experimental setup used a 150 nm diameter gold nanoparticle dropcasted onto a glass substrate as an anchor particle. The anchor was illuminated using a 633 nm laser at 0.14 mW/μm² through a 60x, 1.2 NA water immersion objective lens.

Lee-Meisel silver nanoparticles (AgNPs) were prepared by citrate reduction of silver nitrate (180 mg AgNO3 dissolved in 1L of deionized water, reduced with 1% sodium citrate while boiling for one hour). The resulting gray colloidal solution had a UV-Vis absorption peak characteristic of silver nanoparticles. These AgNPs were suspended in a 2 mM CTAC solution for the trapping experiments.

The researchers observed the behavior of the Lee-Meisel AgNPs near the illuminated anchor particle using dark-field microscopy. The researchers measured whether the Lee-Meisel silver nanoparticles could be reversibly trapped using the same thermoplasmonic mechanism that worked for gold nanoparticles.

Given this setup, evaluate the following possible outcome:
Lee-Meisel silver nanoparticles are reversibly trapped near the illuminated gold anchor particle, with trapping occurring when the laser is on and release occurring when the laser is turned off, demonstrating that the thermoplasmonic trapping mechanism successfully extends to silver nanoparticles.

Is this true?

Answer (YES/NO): YES